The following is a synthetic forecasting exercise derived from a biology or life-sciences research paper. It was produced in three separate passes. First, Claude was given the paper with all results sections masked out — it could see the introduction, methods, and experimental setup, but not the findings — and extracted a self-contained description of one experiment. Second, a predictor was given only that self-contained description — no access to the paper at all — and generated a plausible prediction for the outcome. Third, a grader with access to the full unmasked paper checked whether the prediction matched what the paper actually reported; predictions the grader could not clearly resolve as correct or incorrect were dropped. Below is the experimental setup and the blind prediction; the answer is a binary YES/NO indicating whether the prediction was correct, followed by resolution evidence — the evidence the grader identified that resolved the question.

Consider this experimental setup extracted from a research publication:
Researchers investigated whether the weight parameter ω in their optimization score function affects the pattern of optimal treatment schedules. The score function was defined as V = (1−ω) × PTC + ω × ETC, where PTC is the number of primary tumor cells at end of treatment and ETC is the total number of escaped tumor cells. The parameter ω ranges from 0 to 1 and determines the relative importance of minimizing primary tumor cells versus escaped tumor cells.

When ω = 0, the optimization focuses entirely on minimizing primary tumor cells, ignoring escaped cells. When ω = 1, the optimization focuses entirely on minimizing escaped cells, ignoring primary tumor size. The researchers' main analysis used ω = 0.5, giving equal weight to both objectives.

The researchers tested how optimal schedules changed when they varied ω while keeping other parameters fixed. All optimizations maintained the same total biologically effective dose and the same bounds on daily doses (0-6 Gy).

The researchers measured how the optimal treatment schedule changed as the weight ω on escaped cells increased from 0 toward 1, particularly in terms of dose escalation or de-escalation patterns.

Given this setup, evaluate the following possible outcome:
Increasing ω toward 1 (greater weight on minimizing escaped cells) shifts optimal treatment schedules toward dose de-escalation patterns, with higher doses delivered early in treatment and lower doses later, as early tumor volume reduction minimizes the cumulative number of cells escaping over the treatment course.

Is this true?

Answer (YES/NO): NO